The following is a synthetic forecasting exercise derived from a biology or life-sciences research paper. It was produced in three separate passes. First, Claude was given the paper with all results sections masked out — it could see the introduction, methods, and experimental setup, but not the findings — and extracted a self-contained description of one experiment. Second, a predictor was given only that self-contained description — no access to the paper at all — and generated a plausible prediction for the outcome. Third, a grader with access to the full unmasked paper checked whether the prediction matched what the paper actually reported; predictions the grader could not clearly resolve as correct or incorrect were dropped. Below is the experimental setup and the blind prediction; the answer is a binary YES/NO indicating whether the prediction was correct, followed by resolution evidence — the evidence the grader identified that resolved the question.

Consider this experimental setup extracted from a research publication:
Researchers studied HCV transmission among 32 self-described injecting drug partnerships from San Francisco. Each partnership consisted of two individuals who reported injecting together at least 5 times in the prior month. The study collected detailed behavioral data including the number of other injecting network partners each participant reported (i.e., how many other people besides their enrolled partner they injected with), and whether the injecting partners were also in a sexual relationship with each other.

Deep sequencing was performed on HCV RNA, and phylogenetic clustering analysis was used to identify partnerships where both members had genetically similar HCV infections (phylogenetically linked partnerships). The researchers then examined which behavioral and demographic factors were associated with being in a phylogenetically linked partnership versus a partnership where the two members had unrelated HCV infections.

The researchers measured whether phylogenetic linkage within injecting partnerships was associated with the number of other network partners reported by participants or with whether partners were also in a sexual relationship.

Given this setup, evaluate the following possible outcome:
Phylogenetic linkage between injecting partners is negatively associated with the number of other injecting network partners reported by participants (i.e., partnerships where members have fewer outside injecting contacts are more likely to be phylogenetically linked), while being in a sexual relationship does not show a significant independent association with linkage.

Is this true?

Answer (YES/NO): NO